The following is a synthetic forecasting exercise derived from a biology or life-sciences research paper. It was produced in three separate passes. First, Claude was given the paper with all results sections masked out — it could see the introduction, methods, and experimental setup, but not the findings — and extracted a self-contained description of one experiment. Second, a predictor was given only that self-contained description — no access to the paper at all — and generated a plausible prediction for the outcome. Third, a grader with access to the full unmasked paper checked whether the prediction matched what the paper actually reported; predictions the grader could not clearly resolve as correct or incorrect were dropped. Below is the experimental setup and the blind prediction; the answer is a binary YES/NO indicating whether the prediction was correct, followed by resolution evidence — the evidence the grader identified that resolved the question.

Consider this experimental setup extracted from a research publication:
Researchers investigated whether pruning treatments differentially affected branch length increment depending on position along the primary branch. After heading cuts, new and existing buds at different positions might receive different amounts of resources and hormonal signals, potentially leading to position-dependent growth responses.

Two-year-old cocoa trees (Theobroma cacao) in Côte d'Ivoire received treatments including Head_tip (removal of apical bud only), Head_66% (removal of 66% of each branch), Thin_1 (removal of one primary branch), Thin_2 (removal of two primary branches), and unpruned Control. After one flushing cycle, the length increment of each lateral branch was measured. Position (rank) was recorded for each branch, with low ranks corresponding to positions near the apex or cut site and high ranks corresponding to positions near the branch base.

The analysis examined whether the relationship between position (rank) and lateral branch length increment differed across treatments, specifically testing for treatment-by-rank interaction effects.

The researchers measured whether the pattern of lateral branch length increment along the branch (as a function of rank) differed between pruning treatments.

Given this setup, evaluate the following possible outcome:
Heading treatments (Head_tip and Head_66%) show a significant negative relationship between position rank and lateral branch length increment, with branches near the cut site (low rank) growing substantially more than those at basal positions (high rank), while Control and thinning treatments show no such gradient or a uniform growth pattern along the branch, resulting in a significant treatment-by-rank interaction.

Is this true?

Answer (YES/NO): NO